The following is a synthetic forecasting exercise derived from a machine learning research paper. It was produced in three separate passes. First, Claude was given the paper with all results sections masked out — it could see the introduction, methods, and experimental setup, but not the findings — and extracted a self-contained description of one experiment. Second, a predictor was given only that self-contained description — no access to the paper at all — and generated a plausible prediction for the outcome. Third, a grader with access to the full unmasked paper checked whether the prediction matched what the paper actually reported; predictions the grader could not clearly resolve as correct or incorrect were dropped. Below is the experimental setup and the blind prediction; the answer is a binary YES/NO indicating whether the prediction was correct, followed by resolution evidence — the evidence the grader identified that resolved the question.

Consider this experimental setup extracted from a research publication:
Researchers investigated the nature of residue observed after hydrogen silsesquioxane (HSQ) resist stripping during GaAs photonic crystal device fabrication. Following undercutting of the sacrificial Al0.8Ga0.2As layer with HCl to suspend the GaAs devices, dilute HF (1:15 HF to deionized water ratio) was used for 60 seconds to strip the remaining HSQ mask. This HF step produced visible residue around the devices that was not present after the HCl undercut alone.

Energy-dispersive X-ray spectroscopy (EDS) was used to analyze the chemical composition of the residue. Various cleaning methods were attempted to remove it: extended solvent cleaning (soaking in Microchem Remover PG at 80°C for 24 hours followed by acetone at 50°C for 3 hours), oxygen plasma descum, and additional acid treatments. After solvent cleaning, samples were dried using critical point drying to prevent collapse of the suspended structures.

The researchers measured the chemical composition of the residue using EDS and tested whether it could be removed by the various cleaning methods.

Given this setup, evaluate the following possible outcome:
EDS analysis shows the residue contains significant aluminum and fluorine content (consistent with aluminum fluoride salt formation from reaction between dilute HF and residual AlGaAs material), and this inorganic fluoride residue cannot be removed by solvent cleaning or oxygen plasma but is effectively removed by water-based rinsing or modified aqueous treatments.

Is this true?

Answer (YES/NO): NO